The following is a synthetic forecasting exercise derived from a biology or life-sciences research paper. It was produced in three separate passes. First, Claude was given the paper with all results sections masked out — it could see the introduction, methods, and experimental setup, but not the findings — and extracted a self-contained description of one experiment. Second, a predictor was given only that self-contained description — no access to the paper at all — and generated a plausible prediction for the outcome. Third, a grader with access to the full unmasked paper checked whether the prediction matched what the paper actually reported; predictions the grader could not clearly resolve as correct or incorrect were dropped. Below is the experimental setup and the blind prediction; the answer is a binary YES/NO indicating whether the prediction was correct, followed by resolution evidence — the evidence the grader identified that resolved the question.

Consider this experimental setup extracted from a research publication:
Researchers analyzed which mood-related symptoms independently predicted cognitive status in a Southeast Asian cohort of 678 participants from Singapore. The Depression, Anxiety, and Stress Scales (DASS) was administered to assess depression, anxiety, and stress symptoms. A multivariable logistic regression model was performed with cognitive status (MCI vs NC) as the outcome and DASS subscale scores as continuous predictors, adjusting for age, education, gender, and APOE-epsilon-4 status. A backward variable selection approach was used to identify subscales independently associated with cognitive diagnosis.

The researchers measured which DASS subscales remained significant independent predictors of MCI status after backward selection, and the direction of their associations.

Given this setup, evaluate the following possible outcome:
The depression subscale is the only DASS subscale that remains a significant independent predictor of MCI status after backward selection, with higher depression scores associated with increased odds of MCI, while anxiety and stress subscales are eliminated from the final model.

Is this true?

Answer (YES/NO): NO